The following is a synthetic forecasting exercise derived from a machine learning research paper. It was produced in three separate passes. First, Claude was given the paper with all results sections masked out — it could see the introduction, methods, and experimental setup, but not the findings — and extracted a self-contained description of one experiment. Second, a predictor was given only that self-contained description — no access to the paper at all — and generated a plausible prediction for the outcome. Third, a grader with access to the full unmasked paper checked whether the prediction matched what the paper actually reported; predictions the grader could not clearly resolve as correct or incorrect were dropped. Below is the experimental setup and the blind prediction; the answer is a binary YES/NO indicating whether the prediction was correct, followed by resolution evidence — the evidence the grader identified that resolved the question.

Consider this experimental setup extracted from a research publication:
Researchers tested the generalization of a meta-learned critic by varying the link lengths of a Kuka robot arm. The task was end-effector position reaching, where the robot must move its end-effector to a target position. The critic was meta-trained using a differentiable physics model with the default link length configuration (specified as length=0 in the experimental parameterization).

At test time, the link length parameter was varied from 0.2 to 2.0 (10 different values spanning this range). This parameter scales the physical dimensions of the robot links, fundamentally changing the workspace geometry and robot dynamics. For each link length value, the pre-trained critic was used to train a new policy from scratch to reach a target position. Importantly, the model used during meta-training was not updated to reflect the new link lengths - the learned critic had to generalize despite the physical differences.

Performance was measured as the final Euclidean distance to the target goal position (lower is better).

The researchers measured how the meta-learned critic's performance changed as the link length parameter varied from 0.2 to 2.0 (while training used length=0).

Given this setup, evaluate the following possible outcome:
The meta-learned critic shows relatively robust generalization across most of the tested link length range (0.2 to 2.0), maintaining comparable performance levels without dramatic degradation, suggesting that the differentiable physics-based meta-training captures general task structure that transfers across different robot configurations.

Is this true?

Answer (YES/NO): YES